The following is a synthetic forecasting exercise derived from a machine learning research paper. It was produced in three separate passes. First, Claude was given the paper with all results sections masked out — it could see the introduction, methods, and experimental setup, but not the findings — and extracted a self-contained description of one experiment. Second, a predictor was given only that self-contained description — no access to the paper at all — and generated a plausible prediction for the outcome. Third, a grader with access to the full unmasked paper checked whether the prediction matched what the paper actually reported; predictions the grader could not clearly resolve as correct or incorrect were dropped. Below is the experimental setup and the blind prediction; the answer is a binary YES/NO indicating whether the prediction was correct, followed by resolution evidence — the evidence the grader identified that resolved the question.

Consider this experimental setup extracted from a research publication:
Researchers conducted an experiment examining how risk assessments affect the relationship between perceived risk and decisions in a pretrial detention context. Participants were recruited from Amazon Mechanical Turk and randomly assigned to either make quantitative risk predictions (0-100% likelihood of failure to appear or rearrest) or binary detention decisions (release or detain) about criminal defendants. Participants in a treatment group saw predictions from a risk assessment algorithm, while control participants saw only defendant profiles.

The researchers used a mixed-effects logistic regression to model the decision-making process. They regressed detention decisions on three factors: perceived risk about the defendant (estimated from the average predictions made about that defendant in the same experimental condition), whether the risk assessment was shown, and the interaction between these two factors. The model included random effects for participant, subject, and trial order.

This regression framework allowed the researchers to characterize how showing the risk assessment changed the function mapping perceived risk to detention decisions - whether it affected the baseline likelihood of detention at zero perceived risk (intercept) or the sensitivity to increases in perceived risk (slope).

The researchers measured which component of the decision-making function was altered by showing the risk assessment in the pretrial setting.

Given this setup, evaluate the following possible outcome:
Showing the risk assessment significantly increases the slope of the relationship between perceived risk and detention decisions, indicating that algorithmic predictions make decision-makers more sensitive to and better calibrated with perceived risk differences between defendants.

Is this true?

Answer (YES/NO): YES